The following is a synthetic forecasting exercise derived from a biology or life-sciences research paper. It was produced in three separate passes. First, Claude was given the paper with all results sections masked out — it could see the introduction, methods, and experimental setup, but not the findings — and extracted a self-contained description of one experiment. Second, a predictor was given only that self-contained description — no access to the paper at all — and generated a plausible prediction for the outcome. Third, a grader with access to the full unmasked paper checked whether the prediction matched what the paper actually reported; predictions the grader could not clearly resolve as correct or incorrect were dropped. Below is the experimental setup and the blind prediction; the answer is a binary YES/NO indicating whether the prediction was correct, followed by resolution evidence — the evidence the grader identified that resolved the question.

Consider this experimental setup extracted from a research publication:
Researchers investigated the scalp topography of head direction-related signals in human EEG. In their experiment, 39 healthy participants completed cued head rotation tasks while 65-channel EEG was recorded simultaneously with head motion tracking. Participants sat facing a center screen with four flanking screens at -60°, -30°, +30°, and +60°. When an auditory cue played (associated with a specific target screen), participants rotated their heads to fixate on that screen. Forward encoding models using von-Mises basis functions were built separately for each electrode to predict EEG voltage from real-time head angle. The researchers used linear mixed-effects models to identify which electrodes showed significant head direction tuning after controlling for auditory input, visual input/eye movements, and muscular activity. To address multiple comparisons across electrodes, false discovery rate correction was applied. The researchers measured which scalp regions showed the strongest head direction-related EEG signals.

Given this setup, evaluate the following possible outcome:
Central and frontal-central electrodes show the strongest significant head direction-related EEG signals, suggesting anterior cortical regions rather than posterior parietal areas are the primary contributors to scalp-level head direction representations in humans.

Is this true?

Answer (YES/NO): NO